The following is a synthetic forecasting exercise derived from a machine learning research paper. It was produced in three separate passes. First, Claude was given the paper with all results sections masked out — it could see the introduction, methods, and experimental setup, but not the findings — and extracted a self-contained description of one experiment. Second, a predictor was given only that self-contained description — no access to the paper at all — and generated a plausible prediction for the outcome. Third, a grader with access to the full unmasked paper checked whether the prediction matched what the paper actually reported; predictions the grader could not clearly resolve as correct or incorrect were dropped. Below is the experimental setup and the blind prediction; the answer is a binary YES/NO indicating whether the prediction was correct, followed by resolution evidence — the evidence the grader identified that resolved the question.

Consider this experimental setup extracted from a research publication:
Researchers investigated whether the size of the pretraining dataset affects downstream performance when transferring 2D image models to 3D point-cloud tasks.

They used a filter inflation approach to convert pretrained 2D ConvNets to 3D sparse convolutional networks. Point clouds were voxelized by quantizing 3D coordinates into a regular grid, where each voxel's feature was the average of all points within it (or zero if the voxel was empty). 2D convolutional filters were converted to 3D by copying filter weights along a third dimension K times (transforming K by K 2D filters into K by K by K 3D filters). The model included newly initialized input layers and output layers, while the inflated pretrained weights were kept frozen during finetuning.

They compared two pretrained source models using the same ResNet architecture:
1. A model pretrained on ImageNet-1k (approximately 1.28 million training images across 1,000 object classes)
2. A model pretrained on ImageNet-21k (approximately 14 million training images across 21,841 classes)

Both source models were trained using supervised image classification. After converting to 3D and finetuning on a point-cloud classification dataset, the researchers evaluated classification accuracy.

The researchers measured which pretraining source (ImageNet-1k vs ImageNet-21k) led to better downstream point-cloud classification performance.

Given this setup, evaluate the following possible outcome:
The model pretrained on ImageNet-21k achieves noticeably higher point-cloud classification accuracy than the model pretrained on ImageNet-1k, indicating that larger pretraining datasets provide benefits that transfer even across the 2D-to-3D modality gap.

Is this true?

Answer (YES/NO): NO